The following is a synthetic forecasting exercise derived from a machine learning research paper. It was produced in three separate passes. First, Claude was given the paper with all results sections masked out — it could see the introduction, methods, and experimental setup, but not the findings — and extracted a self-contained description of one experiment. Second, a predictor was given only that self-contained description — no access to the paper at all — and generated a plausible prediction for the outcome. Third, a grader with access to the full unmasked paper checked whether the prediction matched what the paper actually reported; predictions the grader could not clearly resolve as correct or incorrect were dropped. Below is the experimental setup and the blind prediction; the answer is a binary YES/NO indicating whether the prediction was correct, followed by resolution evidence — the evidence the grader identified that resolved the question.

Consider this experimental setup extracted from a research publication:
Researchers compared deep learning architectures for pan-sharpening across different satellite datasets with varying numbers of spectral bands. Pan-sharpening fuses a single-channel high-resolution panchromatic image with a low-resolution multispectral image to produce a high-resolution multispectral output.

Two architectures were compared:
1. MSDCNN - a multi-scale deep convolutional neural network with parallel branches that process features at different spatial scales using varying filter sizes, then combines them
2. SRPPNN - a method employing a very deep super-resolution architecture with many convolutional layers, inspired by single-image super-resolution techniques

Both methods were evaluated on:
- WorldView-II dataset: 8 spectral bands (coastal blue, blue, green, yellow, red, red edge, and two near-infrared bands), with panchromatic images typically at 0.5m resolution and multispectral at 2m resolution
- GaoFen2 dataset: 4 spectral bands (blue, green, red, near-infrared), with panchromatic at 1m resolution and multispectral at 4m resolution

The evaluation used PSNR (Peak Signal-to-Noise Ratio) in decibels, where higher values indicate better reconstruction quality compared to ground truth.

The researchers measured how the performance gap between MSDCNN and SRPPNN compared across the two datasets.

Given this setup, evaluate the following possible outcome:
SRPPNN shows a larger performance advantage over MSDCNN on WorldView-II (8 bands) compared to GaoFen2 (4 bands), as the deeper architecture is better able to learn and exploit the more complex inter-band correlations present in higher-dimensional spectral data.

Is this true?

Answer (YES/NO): NO